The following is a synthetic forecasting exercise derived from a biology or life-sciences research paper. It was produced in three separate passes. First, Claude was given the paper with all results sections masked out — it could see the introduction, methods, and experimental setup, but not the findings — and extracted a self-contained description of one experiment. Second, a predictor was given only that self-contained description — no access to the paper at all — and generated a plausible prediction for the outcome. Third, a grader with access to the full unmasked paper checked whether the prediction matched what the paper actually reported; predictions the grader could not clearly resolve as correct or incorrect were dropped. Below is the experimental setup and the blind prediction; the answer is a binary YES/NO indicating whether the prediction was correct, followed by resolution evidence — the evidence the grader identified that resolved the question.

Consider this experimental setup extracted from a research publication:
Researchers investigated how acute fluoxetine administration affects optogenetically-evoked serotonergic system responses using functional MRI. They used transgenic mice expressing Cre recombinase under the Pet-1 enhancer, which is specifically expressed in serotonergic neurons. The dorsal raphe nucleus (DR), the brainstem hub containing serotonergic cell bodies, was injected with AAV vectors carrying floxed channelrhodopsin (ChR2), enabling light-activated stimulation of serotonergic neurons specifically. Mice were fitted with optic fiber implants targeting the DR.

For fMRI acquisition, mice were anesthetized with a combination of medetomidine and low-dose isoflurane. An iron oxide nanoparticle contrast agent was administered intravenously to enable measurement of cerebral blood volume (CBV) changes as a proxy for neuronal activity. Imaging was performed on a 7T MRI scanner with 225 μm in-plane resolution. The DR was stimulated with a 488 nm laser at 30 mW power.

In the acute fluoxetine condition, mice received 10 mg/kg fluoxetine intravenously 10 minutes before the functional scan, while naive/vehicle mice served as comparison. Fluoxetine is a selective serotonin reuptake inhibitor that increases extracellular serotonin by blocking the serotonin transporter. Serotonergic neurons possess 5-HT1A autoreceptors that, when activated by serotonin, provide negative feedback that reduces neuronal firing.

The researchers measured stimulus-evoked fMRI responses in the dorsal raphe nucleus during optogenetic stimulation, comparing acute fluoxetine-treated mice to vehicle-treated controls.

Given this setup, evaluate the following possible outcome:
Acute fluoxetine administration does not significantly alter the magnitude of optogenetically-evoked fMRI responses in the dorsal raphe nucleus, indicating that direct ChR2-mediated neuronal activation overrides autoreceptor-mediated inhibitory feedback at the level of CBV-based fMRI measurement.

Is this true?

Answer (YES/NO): YES